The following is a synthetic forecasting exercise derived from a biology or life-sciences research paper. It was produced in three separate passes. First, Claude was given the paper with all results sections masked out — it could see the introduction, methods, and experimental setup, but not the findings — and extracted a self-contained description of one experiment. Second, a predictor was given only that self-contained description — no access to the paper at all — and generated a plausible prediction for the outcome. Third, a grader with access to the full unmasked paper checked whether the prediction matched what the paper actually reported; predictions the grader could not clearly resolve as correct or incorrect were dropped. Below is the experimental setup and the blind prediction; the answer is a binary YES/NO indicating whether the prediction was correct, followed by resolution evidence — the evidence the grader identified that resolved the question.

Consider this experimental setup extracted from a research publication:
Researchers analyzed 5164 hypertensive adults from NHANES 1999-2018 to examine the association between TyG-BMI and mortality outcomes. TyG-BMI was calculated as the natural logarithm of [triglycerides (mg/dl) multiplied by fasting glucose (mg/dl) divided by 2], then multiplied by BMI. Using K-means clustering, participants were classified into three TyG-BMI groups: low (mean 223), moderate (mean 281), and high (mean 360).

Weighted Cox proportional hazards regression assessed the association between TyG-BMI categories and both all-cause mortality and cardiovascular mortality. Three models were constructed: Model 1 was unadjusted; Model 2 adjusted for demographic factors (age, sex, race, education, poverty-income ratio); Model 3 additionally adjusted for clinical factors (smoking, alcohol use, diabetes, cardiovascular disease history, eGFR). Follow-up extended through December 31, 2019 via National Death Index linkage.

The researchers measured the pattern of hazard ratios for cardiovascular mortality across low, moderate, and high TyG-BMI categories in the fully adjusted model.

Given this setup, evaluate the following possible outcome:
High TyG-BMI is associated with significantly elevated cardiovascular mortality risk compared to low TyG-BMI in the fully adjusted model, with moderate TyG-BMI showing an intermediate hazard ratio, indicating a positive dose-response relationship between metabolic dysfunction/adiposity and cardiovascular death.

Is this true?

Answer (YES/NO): YES